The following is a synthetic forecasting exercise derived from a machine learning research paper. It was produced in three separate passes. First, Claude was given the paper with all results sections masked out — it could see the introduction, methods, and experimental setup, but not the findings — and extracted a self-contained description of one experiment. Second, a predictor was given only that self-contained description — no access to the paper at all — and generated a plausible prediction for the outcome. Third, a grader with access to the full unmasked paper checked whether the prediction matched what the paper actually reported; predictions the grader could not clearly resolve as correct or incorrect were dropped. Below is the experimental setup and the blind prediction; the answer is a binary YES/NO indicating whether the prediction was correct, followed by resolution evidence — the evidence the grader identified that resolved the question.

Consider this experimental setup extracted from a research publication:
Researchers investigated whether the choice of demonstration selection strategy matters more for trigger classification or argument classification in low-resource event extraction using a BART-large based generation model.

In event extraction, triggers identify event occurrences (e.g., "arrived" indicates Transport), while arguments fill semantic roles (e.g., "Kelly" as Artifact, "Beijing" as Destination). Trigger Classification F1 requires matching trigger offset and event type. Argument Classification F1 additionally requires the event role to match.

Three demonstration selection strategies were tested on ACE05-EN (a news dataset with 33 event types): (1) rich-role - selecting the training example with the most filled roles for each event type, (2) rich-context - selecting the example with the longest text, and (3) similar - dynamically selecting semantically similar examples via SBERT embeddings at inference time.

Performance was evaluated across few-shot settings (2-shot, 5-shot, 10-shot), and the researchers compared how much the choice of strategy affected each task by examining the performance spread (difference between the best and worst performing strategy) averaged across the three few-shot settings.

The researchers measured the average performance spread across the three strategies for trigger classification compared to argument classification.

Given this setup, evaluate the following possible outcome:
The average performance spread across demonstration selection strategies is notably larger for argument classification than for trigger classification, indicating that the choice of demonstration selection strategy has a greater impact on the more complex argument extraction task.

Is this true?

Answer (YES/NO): YES